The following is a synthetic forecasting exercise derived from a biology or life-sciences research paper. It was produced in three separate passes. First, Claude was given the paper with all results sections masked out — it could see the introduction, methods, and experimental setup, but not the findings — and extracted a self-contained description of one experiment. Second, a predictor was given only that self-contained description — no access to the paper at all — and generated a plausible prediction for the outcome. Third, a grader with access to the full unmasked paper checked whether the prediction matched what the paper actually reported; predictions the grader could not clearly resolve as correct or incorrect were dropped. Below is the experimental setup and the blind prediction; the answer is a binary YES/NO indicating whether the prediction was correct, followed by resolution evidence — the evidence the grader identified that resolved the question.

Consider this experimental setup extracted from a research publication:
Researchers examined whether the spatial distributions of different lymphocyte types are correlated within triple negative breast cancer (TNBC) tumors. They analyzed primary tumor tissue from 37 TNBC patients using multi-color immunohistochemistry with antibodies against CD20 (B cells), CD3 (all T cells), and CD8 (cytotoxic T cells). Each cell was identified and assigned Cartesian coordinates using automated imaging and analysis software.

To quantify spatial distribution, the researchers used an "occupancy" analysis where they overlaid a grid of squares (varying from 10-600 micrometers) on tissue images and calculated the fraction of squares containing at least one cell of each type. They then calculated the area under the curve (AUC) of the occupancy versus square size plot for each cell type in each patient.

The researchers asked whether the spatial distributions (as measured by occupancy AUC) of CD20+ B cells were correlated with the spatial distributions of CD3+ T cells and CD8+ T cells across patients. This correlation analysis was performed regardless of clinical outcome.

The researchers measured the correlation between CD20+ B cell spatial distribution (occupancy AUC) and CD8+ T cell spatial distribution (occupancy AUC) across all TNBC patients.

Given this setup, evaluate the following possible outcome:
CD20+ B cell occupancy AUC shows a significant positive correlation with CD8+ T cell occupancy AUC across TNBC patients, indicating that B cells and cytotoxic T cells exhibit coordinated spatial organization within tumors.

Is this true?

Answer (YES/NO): YES